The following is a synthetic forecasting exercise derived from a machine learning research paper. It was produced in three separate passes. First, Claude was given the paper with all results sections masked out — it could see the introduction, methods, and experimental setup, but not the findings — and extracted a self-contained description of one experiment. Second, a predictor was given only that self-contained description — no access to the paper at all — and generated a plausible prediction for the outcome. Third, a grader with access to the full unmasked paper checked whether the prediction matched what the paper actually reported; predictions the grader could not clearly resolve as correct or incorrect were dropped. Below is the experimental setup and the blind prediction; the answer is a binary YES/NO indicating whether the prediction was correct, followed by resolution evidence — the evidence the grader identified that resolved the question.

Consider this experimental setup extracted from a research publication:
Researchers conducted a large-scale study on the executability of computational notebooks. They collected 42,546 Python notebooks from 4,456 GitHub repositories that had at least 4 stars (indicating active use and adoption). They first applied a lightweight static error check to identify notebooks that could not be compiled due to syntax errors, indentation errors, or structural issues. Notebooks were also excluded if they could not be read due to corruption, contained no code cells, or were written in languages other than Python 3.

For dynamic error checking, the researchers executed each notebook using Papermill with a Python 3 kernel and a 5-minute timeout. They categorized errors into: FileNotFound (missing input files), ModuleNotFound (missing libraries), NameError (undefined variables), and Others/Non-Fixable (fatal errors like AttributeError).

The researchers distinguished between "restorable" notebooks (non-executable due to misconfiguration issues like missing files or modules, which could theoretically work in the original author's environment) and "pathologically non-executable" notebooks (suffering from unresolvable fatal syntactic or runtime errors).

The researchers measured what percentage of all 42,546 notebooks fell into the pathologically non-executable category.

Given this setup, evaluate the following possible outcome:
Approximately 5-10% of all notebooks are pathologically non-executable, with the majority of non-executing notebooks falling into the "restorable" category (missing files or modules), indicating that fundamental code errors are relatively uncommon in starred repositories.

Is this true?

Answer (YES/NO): NO